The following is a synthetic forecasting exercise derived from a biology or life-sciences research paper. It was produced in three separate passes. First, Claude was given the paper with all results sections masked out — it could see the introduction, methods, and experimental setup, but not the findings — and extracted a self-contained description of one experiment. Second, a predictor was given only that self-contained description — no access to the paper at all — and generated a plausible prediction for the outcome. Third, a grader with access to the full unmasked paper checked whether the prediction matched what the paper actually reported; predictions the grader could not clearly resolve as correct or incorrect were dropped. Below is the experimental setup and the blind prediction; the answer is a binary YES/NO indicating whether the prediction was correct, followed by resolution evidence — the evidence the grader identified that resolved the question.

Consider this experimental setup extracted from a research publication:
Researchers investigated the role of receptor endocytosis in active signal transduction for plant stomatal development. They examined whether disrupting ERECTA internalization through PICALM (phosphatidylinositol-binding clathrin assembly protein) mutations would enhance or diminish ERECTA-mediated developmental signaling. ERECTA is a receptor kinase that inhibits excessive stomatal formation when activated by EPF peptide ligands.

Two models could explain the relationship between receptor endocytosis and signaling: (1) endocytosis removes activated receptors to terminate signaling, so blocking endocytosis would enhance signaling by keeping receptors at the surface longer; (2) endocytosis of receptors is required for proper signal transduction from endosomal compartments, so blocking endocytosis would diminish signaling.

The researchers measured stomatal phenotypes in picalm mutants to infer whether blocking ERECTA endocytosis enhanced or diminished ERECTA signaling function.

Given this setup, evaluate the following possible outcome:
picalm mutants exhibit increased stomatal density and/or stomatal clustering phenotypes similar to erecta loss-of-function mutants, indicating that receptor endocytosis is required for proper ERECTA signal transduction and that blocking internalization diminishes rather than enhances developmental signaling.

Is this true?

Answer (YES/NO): YES